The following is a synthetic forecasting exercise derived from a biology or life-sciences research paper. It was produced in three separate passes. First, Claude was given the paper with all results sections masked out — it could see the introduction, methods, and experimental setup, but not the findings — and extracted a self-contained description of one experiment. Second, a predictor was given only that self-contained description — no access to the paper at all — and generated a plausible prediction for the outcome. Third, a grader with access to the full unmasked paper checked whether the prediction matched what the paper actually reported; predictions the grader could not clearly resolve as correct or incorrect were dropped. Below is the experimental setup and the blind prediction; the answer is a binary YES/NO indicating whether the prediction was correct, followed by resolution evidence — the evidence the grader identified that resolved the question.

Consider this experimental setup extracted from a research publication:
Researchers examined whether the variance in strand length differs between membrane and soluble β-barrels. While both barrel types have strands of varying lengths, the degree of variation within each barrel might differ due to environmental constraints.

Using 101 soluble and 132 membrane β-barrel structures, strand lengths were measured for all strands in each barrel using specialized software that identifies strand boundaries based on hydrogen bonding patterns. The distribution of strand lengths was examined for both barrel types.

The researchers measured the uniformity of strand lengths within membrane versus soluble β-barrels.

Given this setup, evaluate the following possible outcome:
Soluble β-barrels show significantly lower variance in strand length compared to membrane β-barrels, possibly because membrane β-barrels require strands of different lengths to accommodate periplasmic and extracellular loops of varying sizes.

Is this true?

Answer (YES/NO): NO